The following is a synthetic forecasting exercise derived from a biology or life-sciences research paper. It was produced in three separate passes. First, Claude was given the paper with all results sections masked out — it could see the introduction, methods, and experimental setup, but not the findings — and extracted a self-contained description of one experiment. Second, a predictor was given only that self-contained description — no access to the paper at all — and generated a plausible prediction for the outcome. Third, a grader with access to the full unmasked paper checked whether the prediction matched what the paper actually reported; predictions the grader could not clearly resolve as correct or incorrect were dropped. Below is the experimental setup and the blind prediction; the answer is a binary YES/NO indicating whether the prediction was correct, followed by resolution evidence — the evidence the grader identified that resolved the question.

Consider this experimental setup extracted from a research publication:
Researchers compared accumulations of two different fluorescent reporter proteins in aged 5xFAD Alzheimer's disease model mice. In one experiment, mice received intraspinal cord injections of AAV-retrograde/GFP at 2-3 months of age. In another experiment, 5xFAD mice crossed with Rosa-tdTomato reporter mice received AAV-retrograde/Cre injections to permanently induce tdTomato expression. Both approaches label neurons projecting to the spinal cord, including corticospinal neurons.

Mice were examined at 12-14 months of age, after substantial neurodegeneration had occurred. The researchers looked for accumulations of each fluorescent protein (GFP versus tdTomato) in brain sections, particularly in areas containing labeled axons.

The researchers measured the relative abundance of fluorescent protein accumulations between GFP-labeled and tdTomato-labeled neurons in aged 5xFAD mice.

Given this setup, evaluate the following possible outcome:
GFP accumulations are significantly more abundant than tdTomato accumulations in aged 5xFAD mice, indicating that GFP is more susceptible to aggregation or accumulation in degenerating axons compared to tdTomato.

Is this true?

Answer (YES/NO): NO